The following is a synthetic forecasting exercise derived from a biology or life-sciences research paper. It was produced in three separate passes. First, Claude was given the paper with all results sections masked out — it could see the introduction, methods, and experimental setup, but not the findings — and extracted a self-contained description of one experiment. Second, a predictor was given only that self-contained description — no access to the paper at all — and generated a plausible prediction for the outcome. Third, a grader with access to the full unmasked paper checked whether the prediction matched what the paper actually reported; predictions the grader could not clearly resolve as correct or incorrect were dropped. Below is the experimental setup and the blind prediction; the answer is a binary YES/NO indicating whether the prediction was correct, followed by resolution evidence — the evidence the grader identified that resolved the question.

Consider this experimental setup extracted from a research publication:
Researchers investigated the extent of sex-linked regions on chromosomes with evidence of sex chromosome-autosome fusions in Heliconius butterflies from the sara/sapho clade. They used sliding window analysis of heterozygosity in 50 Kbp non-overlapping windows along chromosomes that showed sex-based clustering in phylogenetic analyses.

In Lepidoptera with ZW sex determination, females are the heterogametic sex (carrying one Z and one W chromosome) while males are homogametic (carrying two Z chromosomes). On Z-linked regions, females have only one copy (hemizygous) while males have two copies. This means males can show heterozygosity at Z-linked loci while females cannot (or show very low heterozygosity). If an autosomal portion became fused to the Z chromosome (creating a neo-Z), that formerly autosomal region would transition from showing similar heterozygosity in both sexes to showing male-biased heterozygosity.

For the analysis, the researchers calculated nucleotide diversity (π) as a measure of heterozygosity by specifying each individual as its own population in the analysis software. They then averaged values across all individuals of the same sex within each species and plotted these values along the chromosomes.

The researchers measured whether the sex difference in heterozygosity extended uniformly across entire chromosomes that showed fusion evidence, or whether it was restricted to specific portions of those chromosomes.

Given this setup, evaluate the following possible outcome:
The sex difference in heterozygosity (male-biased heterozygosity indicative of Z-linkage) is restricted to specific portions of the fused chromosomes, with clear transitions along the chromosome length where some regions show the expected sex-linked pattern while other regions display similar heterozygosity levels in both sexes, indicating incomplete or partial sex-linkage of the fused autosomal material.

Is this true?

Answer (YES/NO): NO